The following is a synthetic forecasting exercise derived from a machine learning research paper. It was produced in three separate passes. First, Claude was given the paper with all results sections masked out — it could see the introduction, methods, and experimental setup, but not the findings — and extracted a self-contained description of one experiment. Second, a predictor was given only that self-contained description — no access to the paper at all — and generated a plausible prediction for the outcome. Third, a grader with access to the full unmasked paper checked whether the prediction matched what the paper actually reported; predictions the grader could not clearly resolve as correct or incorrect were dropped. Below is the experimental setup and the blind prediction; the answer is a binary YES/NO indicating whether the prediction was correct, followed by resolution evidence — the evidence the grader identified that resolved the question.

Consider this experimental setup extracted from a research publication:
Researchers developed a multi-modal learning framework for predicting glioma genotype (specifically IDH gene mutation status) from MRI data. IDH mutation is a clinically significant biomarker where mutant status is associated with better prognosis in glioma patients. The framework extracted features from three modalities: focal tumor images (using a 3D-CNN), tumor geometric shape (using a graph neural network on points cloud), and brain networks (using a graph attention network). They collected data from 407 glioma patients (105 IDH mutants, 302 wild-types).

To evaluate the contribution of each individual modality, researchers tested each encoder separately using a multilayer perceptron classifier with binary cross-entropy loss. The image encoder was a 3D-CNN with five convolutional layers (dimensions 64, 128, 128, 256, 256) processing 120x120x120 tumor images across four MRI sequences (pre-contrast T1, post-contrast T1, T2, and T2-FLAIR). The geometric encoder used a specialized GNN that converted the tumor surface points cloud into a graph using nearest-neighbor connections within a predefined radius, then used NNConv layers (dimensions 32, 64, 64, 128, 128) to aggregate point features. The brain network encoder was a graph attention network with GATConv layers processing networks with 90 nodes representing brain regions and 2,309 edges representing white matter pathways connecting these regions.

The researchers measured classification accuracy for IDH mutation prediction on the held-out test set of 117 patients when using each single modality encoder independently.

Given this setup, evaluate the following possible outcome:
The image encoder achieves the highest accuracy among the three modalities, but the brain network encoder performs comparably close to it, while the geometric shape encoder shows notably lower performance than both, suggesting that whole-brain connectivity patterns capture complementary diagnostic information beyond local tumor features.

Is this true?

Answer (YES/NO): NO